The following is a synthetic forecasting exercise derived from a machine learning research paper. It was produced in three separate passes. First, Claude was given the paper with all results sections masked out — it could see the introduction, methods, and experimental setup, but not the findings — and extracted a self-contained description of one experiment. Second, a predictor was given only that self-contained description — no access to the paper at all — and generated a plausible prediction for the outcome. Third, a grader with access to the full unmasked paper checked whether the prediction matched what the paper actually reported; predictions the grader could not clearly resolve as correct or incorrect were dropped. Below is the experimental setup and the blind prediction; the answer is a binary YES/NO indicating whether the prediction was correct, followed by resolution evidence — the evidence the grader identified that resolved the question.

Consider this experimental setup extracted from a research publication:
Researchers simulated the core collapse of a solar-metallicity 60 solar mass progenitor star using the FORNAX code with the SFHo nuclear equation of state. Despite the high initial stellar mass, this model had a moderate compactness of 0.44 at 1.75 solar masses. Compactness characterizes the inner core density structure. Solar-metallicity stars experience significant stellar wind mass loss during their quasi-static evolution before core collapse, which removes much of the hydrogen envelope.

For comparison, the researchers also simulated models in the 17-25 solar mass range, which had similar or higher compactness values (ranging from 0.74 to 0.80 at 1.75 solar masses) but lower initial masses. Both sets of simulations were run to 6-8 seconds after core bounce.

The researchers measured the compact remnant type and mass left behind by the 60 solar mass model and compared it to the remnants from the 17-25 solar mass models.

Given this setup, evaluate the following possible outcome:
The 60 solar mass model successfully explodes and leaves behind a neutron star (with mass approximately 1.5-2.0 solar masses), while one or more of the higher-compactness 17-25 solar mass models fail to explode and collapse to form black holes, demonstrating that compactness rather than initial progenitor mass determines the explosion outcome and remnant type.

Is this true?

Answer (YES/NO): NO